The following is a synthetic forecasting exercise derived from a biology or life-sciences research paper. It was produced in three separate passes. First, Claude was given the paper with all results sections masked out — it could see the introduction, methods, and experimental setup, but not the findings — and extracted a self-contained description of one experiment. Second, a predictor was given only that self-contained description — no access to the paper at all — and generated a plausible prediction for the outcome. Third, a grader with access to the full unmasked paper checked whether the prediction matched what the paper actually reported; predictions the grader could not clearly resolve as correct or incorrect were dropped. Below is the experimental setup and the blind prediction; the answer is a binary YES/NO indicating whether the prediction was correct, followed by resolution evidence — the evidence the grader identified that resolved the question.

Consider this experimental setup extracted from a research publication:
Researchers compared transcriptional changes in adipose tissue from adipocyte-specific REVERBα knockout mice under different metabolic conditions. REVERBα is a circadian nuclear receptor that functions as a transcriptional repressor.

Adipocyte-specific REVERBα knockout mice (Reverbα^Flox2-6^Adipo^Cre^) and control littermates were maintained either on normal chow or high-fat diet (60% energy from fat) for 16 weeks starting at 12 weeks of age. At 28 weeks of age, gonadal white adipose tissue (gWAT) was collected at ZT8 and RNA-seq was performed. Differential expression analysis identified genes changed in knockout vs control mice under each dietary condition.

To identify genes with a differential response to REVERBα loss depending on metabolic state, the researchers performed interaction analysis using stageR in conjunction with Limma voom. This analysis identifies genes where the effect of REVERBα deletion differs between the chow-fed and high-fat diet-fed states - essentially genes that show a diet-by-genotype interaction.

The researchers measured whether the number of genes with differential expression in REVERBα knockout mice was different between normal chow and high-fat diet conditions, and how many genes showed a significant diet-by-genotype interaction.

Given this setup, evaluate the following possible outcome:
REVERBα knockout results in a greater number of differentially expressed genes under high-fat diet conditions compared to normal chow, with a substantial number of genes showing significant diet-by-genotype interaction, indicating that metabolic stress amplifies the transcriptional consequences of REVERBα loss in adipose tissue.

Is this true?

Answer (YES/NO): YES